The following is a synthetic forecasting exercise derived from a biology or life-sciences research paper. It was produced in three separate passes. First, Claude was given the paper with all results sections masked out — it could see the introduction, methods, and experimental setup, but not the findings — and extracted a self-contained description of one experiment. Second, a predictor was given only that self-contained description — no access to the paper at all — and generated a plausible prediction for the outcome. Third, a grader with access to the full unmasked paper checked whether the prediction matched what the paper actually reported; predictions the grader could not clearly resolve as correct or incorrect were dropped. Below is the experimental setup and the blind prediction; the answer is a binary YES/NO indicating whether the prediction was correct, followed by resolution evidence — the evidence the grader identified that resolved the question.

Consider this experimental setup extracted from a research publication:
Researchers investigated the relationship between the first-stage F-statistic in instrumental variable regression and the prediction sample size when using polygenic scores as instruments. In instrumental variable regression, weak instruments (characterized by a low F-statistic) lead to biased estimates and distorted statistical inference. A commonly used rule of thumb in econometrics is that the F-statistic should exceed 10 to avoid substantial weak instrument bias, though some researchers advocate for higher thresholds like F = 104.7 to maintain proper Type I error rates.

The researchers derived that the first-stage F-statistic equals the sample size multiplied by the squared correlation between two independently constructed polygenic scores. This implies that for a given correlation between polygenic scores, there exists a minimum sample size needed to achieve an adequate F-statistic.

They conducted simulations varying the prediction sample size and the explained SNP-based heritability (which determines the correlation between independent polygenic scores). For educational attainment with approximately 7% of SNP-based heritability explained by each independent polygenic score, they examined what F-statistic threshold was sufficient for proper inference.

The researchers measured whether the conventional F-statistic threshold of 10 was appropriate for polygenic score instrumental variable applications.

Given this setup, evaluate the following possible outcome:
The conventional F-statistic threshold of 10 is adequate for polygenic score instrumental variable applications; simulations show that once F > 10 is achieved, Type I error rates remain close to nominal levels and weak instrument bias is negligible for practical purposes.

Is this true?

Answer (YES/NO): YES